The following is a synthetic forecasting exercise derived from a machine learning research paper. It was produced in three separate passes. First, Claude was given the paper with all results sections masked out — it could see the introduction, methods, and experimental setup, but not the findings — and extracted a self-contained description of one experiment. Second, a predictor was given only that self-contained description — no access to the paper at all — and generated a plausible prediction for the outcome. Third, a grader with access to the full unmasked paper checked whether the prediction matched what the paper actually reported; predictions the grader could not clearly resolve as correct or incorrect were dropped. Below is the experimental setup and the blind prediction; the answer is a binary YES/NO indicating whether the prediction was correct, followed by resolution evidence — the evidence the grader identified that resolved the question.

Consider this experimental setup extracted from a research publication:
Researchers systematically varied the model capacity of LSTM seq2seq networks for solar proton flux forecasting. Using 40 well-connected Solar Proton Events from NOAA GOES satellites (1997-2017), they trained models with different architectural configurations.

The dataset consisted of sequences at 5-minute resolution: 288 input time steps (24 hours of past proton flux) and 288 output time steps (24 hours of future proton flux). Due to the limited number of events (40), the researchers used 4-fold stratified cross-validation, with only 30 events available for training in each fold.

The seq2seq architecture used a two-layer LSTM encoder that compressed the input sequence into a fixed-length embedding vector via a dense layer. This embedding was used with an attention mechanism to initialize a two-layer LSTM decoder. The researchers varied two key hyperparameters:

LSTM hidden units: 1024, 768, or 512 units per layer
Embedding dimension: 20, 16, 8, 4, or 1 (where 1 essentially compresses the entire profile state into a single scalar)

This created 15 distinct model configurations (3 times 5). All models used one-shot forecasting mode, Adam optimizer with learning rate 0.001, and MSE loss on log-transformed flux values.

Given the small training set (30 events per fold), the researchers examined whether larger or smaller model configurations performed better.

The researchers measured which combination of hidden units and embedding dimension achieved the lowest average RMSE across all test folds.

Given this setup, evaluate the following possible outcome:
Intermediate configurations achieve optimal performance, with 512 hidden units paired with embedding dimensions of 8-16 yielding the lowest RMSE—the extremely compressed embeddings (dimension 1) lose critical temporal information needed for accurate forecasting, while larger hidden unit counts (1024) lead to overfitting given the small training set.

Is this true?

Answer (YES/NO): YES